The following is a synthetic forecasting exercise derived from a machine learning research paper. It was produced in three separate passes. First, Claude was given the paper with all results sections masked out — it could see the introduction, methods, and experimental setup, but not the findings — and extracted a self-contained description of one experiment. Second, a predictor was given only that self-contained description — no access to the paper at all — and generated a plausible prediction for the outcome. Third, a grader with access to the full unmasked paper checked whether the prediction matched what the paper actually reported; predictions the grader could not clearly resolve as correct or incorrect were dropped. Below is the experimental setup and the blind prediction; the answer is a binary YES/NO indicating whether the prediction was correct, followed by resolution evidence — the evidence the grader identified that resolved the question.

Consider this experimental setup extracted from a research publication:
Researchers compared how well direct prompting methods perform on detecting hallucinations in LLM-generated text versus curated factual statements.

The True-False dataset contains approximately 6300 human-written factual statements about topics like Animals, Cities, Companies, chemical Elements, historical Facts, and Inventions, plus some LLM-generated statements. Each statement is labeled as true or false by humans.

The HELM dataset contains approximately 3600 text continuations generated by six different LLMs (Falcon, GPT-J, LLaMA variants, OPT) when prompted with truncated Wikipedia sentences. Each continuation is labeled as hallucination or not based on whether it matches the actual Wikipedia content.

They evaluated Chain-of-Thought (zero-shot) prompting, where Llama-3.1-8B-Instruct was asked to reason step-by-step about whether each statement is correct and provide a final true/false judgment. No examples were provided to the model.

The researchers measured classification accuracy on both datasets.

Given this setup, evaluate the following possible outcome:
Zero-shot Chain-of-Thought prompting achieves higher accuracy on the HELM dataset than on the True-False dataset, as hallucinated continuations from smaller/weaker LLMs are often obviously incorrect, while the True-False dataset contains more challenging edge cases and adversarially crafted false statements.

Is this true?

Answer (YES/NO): NO